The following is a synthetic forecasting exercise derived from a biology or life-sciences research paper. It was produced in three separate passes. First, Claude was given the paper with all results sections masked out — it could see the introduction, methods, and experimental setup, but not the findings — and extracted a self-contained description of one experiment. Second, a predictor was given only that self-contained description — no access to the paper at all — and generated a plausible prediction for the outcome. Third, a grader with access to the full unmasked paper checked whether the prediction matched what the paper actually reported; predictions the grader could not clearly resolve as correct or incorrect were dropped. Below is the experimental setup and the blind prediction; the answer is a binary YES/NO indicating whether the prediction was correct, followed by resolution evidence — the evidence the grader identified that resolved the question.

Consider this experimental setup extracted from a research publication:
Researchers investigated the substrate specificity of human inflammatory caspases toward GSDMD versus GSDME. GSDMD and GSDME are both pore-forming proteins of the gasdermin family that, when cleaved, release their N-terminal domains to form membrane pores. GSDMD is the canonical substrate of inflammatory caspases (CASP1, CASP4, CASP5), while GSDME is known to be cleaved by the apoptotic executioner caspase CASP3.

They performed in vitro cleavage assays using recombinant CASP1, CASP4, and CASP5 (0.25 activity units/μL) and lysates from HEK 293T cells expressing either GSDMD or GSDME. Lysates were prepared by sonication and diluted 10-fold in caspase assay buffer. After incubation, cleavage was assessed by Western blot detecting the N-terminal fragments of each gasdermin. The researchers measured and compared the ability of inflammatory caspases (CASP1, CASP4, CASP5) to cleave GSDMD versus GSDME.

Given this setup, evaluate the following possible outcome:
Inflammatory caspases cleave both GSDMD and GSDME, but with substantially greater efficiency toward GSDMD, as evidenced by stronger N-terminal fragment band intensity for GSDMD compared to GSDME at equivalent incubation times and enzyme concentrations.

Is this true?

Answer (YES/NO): NO